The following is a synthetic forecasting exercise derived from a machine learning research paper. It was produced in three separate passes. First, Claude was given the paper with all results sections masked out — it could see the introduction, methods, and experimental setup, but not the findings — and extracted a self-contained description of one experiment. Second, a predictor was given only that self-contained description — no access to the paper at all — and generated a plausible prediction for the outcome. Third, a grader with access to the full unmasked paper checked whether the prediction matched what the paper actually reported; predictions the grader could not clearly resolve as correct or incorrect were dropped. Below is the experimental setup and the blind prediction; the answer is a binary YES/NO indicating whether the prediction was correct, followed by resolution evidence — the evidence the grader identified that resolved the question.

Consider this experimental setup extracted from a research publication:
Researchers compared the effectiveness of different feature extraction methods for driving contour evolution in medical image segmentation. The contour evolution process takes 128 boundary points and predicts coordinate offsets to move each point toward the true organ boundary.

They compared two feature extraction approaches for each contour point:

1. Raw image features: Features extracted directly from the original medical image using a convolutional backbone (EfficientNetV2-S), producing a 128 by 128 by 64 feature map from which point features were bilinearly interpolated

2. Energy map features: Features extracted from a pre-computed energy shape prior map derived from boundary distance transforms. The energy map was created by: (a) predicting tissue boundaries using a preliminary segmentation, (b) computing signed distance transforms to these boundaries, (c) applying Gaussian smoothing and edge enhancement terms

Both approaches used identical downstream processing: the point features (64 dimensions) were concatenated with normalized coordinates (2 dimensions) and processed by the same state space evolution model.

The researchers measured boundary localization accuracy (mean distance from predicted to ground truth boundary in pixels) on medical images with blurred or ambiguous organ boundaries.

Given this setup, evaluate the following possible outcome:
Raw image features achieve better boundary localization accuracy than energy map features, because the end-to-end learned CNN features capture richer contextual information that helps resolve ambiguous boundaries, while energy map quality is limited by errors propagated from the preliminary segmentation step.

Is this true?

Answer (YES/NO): NO